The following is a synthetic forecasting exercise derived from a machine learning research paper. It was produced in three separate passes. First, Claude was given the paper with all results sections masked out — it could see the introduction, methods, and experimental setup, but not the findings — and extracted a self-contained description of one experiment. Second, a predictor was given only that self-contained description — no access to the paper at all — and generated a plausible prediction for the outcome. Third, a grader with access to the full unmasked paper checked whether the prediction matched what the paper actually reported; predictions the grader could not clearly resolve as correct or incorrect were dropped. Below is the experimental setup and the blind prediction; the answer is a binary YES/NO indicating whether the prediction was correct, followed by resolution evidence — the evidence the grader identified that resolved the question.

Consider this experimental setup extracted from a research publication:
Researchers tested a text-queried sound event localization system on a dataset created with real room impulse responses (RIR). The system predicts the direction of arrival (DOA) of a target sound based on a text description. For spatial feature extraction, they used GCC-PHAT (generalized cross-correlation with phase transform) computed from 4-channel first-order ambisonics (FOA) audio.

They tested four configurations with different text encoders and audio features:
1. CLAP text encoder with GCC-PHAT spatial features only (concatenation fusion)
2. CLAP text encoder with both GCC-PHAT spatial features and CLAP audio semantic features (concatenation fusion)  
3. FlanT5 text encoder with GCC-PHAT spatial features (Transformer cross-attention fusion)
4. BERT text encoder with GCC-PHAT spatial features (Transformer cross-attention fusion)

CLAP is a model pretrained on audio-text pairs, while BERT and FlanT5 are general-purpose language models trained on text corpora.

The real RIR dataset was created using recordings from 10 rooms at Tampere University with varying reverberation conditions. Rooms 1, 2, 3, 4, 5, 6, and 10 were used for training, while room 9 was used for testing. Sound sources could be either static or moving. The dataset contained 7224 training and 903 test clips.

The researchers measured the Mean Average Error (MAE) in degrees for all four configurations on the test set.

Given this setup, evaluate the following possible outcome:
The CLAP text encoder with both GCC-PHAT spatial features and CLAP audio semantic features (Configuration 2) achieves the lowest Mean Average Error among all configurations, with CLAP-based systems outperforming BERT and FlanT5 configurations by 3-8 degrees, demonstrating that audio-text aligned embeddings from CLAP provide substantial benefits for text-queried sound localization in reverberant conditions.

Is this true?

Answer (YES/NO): NO